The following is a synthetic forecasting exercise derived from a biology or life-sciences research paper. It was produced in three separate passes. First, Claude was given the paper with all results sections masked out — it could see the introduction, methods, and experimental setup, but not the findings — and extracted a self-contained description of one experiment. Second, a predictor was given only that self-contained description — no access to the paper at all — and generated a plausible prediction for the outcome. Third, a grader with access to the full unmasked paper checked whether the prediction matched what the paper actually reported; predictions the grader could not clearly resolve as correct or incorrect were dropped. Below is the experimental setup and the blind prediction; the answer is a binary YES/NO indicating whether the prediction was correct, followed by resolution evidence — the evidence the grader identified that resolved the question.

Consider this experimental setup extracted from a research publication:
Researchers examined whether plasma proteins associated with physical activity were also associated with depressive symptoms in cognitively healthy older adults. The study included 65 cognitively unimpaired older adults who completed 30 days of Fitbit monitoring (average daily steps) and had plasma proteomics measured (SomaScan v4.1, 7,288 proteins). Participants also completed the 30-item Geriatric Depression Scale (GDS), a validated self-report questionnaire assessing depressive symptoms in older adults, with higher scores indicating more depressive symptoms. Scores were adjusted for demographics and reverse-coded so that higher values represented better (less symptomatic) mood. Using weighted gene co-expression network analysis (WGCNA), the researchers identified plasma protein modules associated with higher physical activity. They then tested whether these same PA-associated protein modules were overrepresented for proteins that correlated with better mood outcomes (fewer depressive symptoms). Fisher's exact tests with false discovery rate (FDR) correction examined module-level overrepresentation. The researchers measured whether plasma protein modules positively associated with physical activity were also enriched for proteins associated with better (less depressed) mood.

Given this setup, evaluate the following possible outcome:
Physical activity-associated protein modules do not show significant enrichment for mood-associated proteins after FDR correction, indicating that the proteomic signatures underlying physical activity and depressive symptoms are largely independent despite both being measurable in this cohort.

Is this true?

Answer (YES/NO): NO